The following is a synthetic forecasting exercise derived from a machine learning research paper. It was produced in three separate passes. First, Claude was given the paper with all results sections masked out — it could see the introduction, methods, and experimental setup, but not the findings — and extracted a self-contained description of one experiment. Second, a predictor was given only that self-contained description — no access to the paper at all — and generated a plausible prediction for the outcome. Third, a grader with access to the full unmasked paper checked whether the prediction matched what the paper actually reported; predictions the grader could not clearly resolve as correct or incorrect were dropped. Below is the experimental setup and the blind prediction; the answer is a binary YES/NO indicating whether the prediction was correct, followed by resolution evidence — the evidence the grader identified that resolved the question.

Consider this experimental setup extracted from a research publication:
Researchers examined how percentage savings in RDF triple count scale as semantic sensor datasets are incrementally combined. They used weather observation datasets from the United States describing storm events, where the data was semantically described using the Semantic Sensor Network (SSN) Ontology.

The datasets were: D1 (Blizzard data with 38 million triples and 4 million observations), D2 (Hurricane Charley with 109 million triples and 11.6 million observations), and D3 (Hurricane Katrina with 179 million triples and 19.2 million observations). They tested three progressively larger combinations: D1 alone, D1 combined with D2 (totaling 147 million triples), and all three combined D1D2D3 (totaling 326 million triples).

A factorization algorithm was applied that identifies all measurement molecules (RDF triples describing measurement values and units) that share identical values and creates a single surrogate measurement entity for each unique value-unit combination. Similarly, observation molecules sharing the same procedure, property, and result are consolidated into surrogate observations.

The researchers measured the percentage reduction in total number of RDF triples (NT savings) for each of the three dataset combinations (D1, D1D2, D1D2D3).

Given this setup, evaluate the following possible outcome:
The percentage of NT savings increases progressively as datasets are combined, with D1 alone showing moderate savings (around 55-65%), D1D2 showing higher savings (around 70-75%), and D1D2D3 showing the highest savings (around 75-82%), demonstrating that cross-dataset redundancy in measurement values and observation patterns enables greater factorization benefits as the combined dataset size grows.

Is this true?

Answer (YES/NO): NO